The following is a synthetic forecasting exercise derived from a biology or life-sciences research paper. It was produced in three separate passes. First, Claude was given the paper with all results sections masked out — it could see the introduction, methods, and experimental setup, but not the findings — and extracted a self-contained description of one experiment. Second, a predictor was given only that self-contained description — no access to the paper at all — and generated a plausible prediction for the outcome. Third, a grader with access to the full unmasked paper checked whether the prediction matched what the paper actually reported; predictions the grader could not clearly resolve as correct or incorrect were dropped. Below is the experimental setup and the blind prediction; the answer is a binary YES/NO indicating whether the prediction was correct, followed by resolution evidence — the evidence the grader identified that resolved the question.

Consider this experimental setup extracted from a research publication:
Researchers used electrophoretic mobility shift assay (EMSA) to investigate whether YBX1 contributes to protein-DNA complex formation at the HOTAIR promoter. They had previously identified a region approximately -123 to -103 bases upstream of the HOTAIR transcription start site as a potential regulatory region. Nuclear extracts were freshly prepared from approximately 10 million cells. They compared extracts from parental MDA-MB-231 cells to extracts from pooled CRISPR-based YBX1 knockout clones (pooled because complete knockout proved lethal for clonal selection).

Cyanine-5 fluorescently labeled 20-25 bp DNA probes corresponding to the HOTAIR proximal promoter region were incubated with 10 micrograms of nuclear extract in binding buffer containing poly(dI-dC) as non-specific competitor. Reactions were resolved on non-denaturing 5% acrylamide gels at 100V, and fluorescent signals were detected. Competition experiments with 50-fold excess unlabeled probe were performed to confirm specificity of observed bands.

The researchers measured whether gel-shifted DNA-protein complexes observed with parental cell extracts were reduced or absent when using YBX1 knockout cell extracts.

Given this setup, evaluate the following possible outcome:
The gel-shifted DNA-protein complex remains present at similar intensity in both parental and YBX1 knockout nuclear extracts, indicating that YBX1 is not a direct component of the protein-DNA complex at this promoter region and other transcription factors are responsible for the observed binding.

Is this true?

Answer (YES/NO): NO